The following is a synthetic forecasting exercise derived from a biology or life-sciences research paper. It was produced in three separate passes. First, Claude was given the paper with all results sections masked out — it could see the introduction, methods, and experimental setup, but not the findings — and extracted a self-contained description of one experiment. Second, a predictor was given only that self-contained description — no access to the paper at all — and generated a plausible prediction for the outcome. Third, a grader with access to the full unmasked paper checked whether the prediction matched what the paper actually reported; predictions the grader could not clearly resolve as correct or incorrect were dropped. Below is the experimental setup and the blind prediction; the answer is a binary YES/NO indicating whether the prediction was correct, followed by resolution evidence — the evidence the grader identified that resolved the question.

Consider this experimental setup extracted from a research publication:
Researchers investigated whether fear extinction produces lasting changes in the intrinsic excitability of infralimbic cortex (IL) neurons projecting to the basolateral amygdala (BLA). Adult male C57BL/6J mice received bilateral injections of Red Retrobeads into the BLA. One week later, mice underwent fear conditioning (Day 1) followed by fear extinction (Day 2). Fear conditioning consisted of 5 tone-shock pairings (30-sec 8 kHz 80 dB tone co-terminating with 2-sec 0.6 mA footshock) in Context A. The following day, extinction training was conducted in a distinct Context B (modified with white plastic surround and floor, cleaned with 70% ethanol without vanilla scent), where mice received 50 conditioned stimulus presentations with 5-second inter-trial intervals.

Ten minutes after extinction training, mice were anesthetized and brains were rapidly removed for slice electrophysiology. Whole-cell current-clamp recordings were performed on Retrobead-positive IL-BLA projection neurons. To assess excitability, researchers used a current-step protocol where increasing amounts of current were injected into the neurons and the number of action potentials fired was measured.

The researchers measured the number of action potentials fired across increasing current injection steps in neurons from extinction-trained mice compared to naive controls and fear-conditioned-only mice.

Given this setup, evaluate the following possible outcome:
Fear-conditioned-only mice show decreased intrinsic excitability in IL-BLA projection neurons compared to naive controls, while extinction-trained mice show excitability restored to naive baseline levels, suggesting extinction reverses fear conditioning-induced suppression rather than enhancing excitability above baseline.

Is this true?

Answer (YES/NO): NO